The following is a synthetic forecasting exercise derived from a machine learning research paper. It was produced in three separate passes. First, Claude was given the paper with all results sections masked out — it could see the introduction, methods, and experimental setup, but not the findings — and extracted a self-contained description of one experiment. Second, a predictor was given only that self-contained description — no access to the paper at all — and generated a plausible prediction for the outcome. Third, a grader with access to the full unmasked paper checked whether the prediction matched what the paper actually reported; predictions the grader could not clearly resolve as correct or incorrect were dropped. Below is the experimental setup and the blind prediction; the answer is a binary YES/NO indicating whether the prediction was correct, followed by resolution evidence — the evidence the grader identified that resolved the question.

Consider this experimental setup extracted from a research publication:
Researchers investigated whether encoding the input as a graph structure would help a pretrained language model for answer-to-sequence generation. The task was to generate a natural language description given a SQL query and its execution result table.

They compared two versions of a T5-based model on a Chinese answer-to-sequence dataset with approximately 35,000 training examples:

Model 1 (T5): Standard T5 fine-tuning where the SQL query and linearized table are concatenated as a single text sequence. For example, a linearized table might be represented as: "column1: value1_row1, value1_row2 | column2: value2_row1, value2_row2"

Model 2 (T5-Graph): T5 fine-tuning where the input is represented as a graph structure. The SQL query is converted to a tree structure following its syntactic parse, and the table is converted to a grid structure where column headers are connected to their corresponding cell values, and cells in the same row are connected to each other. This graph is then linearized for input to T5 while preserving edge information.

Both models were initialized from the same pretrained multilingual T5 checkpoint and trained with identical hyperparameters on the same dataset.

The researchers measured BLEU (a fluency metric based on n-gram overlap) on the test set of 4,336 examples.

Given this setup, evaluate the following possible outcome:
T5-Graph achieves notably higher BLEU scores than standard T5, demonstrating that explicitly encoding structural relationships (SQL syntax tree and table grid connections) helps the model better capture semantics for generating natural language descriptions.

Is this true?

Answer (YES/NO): NO